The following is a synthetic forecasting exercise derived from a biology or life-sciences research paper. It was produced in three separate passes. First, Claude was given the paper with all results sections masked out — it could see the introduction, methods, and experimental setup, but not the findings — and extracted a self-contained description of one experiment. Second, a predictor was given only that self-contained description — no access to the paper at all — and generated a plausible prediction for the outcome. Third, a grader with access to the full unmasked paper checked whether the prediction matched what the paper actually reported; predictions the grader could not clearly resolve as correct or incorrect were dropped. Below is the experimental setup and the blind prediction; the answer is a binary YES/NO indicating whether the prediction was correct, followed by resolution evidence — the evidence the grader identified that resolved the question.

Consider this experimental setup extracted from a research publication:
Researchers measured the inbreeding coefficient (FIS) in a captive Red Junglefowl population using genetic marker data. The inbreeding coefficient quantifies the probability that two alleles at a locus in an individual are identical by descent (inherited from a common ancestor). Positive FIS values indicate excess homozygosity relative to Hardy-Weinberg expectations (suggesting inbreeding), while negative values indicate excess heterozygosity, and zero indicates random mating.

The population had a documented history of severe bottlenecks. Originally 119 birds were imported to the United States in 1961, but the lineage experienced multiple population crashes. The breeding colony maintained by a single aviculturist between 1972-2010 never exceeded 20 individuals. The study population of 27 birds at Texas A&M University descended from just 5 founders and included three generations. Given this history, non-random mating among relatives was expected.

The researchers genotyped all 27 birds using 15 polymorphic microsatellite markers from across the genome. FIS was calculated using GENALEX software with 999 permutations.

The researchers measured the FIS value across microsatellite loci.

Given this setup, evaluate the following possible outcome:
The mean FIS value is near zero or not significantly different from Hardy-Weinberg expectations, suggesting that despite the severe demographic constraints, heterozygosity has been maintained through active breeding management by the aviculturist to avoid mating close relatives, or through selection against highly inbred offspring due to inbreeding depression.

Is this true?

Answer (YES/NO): NO